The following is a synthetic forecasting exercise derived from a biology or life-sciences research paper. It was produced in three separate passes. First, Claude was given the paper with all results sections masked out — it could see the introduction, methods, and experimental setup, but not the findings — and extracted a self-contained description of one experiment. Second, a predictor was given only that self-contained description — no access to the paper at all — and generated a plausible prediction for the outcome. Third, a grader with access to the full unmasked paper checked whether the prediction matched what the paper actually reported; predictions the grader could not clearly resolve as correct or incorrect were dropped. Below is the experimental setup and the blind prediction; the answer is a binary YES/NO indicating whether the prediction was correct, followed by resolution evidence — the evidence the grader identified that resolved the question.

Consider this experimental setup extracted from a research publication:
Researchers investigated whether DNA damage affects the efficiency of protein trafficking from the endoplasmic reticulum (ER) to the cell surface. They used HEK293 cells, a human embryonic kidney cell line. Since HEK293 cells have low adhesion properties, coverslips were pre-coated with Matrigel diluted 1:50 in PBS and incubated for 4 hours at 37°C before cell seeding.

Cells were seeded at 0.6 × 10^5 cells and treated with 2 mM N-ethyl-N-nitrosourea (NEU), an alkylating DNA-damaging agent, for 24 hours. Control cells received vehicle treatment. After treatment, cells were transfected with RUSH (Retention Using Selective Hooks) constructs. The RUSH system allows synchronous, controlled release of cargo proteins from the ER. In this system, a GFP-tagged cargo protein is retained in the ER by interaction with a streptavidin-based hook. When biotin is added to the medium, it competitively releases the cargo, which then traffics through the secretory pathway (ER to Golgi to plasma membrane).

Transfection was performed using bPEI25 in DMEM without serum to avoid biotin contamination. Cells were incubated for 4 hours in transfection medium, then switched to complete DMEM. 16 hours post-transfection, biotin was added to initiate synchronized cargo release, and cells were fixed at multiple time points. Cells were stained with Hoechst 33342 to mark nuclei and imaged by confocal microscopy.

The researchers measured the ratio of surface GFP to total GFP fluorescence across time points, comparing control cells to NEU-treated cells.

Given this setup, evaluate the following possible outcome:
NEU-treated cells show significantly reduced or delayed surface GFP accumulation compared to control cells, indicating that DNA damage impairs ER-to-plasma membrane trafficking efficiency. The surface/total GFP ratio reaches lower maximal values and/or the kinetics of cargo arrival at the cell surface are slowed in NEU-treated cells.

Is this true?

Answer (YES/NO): YES